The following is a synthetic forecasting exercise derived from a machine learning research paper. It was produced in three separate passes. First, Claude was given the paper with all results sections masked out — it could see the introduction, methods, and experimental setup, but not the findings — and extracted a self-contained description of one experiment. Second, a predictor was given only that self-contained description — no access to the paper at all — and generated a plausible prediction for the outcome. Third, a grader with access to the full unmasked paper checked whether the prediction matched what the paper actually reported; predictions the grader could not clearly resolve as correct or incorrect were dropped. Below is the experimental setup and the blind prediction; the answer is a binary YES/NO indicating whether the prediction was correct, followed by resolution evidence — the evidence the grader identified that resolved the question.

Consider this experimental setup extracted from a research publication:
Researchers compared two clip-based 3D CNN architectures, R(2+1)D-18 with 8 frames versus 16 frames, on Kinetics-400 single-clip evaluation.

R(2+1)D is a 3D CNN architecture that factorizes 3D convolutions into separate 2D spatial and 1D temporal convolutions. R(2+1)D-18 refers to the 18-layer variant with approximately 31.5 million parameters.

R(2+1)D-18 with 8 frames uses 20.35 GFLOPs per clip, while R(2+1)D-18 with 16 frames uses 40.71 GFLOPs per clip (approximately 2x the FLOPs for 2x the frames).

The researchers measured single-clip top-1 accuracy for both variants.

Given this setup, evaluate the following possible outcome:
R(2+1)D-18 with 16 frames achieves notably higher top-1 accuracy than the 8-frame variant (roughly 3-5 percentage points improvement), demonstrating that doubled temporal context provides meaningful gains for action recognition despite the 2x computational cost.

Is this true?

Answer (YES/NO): NO